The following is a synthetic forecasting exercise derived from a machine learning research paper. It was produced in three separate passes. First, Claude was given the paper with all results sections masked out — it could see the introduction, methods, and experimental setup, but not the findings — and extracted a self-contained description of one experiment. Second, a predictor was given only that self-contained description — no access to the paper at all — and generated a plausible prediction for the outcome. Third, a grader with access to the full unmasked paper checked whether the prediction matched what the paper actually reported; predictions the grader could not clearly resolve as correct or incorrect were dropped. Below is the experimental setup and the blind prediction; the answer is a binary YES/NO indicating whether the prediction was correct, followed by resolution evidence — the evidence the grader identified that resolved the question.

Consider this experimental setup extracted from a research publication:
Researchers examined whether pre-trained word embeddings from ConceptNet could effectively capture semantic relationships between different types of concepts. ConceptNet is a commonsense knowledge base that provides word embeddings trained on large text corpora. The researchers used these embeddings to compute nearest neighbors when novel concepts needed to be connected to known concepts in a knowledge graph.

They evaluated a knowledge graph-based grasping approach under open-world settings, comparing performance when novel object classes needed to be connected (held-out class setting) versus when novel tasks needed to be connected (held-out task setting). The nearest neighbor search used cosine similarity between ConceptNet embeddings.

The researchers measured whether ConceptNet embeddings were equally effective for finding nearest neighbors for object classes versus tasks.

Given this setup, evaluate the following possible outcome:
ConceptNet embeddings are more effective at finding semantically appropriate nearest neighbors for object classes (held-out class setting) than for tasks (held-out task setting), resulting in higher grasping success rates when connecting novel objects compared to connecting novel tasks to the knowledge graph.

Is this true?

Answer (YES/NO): YES